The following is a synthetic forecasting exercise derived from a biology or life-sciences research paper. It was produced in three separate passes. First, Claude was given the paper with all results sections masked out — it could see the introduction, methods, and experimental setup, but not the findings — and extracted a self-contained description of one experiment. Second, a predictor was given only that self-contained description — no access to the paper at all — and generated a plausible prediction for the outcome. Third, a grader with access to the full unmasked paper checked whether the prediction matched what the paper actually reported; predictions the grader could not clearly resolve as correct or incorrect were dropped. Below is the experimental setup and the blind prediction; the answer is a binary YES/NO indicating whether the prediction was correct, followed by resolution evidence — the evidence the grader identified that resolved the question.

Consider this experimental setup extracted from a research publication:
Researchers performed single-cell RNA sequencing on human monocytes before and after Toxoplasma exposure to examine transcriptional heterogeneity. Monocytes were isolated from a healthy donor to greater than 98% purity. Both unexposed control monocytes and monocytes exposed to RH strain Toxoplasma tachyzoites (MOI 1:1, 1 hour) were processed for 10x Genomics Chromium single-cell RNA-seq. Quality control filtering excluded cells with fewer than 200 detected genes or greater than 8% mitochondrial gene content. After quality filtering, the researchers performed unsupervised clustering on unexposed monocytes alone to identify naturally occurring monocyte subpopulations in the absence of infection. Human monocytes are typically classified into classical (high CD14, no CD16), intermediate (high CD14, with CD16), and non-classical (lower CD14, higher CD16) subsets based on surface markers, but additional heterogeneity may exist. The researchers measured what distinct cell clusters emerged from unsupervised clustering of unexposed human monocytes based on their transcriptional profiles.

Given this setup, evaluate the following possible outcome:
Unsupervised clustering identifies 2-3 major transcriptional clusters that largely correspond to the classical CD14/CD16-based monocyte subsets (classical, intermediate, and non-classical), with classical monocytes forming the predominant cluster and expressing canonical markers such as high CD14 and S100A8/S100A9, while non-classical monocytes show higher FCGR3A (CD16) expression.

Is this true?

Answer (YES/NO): YES